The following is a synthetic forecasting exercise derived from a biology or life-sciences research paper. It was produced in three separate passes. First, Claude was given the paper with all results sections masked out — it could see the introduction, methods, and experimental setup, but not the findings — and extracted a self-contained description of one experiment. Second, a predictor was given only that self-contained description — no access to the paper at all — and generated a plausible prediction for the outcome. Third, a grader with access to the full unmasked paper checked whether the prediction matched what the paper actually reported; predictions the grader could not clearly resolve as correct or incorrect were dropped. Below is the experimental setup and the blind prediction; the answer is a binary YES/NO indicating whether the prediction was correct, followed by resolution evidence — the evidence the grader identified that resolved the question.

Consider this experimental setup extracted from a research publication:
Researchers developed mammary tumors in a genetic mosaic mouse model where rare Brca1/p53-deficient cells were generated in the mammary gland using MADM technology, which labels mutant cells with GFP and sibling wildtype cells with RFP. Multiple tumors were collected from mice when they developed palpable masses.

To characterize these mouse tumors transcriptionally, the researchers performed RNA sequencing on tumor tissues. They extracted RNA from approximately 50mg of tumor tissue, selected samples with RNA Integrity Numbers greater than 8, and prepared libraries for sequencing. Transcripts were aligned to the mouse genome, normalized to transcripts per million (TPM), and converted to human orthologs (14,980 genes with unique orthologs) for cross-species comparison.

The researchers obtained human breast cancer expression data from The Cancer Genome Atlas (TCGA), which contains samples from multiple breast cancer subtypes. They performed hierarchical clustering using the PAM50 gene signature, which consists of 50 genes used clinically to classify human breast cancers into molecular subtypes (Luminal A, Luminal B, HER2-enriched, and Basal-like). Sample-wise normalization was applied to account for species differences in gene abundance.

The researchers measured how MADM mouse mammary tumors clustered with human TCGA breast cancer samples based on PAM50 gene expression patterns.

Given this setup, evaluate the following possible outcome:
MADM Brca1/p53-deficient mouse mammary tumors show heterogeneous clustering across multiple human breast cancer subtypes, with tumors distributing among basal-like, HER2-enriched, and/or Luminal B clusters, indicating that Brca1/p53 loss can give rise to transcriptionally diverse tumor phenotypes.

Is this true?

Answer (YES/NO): NO